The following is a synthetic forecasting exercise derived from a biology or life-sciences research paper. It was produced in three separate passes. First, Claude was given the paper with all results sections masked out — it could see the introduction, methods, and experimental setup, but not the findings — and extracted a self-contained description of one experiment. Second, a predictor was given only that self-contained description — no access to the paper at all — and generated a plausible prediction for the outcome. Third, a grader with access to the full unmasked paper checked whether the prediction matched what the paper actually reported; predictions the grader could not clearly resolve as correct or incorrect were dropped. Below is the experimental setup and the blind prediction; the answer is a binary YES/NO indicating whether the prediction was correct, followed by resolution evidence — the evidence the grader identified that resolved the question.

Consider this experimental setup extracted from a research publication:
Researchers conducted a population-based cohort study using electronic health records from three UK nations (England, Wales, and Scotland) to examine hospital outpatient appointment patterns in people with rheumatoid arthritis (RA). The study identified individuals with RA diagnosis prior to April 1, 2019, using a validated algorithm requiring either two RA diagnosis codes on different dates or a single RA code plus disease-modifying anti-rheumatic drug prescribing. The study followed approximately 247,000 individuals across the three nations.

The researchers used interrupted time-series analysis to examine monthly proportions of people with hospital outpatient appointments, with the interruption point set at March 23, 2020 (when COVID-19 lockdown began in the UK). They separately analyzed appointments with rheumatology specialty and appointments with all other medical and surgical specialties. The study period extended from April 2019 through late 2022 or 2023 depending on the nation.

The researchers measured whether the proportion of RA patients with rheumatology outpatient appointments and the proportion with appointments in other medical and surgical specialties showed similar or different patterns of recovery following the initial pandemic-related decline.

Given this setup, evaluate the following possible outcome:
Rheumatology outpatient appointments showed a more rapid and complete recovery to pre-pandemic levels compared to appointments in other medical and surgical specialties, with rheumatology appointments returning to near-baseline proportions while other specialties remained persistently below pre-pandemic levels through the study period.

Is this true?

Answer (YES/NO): NO